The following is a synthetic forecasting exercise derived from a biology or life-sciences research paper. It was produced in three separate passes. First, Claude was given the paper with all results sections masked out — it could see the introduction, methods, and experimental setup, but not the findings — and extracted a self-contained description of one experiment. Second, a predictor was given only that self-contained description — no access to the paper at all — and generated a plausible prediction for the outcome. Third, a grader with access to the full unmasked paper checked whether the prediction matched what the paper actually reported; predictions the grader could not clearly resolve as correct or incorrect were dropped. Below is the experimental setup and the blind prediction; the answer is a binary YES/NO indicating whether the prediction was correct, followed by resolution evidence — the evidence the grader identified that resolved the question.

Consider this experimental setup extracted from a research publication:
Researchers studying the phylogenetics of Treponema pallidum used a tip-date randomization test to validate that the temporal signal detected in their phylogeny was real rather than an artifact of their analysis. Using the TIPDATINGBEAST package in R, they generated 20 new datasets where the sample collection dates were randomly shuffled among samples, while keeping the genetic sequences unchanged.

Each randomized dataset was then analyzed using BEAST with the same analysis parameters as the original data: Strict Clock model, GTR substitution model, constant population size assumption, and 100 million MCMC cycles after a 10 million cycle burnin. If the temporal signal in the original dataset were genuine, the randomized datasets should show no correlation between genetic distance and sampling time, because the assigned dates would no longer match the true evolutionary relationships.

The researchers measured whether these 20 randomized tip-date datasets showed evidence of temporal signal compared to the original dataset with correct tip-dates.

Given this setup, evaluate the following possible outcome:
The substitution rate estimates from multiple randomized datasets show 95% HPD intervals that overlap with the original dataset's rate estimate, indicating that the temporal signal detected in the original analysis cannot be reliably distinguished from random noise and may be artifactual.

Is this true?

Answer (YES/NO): NO